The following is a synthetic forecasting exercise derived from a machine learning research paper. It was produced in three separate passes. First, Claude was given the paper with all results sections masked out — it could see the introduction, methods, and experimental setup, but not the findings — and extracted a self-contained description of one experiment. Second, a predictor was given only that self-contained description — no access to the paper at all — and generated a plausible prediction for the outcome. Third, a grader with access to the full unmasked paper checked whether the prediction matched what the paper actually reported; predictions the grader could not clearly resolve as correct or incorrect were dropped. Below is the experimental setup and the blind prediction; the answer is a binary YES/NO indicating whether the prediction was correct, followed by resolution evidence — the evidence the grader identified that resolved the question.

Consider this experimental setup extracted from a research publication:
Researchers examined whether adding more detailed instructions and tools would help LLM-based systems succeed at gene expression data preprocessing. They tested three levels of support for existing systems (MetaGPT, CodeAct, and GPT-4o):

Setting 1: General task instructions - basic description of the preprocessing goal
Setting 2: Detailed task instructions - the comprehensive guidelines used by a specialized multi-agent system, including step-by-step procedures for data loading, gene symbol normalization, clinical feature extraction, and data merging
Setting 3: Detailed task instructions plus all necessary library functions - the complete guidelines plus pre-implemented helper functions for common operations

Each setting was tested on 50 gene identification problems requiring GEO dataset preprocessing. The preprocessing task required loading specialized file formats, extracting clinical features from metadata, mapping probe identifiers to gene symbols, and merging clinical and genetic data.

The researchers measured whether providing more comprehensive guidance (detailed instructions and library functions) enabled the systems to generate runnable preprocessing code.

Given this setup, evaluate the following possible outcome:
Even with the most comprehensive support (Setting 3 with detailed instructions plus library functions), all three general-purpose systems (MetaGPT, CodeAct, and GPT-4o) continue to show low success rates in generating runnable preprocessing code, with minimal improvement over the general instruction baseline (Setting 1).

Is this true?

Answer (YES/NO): YES